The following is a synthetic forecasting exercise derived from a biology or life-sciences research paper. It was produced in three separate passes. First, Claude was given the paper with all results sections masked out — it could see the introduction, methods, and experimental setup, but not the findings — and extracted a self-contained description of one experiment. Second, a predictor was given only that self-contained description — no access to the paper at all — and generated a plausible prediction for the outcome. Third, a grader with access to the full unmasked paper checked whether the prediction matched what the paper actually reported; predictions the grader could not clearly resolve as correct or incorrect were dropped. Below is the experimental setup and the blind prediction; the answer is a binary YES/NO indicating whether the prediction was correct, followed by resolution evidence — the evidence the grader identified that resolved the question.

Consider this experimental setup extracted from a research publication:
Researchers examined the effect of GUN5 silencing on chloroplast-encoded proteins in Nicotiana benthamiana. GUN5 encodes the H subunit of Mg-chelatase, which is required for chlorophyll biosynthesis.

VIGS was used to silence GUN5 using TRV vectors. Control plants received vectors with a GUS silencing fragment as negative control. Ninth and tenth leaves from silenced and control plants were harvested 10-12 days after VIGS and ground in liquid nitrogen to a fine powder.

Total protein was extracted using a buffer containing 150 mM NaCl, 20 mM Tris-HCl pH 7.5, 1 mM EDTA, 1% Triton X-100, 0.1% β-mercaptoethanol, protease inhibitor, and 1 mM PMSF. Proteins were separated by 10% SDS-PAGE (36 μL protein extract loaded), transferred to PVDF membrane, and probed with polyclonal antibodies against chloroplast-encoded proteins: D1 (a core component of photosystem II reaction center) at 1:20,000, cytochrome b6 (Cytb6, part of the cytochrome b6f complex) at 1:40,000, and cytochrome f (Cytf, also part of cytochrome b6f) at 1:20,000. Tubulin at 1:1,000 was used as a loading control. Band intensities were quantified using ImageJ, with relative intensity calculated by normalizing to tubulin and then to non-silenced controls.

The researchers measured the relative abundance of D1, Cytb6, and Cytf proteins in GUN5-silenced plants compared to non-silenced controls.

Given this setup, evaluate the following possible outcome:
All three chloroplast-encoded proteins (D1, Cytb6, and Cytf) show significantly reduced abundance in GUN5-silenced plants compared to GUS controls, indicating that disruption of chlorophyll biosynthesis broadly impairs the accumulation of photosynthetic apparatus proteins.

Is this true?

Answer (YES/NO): YES